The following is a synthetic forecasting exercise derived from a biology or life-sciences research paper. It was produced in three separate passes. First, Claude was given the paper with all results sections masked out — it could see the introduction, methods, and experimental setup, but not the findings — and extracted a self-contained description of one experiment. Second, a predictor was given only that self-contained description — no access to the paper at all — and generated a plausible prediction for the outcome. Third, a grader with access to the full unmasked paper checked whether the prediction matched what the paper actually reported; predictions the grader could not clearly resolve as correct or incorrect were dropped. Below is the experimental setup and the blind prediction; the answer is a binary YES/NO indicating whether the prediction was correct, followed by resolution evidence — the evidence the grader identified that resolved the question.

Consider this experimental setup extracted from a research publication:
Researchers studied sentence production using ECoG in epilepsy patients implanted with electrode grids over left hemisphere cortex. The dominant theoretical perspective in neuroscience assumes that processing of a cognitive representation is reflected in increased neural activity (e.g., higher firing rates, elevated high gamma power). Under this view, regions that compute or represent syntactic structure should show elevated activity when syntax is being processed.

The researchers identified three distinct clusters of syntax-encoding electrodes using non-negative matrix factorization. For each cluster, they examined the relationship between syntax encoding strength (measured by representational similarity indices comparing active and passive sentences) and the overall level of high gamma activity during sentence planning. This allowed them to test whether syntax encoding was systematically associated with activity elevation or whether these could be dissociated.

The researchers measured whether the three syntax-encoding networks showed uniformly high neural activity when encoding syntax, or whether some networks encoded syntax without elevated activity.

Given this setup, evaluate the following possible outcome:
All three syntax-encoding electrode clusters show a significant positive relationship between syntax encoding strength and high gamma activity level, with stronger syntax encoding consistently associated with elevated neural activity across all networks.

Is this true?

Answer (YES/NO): NO